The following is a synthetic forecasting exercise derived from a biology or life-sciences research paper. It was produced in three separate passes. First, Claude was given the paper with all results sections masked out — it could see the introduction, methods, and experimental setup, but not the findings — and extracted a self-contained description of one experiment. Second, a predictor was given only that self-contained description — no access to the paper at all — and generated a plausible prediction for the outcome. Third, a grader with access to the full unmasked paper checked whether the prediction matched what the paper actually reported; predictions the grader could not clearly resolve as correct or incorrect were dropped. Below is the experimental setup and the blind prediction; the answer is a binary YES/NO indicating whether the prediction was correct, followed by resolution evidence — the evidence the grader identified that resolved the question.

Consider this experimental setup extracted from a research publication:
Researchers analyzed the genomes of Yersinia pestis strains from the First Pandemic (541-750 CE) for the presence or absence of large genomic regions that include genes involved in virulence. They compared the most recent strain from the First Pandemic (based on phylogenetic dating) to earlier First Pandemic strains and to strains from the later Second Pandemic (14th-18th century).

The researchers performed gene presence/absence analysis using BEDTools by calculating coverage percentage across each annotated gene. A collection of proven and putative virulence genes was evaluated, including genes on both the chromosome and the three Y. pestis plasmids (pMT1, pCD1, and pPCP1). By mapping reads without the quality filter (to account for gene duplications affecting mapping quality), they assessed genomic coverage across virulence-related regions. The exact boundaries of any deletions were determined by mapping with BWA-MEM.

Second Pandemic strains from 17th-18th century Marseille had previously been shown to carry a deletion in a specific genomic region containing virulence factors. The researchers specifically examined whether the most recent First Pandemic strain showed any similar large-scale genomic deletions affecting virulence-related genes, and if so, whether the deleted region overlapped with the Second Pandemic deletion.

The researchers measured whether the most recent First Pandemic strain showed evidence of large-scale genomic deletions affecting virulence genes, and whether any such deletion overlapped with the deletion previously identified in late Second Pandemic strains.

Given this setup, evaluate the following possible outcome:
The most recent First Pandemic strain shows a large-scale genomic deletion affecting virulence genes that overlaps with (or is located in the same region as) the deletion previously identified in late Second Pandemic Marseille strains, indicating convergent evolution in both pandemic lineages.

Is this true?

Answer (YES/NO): YES